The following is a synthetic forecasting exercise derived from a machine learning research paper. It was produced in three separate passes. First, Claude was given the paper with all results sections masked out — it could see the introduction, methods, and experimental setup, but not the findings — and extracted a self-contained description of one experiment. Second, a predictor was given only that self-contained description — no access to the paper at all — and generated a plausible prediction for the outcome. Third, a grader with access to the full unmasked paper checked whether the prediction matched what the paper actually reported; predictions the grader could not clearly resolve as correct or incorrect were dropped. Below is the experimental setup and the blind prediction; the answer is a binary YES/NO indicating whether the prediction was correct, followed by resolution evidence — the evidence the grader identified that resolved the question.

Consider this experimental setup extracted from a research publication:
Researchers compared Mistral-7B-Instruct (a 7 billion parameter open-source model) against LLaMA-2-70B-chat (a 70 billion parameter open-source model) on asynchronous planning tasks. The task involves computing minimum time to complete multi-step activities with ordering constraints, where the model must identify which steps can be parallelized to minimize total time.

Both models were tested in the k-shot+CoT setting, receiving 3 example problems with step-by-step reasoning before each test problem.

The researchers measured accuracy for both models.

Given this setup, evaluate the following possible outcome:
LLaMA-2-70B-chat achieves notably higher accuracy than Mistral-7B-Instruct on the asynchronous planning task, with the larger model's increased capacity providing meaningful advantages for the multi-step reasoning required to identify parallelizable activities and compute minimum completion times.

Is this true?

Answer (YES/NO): NO